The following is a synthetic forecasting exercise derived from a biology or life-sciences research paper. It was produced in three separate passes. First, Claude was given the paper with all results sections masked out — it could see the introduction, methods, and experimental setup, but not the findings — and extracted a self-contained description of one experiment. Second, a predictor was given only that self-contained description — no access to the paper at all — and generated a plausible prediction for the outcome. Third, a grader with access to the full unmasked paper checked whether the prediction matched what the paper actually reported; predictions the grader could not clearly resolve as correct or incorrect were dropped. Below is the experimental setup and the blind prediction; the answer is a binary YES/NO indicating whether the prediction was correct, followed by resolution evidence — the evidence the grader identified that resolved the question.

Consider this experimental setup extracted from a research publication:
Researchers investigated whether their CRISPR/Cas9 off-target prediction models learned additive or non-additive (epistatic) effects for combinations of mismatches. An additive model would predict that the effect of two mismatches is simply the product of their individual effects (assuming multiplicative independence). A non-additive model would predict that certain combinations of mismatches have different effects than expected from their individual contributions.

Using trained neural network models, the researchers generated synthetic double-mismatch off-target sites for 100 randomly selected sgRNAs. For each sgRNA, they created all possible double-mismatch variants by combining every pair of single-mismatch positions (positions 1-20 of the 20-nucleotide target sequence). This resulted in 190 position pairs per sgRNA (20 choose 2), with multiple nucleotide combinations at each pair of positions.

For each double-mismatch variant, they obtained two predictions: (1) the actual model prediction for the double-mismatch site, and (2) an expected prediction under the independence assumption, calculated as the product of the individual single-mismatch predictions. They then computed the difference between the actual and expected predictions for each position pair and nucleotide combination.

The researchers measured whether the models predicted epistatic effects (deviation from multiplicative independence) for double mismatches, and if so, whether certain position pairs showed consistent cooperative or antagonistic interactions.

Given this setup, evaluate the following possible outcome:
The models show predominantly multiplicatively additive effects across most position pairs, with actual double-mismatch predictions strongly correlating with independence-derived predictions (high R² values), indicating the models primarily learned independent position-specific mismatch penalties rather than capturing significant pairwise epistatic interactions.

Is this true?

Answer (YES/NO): NO